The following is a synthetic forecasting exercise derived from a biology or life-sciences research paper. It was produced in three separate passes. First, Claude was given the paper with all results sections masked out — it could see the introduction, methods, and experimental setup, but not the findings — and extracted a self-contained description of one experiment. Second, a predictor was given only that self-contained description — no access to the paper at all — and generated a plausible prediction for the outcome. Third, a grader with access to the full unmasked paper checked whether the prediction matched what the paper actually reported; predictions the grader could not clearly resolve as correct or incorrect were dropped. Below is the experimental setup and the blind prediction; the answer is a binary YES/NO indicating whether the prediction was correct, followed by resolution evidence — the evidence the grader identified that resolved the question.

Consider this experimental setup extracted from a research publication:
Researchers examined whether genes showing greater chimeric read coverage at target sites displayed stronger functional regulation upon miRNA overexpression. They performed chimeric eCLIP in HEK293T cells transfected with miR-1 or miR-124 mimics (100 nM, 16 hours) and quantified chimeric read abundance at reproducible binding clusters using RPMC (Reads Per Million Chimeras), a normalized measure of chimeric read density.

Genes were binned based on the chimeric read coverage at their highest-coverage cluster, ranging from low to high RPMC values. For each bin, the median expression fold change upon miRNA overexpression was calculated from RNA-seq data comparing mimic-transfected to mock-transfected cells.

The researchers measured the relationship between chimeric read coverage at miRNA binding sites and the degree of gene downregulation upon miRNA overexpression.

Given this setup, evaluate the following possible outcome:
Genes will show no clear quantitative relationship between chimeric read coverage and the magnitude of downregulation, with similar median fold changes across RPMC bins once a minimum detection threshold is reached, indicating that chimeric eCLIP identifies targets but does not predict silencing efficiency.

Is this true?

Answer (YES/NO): NO